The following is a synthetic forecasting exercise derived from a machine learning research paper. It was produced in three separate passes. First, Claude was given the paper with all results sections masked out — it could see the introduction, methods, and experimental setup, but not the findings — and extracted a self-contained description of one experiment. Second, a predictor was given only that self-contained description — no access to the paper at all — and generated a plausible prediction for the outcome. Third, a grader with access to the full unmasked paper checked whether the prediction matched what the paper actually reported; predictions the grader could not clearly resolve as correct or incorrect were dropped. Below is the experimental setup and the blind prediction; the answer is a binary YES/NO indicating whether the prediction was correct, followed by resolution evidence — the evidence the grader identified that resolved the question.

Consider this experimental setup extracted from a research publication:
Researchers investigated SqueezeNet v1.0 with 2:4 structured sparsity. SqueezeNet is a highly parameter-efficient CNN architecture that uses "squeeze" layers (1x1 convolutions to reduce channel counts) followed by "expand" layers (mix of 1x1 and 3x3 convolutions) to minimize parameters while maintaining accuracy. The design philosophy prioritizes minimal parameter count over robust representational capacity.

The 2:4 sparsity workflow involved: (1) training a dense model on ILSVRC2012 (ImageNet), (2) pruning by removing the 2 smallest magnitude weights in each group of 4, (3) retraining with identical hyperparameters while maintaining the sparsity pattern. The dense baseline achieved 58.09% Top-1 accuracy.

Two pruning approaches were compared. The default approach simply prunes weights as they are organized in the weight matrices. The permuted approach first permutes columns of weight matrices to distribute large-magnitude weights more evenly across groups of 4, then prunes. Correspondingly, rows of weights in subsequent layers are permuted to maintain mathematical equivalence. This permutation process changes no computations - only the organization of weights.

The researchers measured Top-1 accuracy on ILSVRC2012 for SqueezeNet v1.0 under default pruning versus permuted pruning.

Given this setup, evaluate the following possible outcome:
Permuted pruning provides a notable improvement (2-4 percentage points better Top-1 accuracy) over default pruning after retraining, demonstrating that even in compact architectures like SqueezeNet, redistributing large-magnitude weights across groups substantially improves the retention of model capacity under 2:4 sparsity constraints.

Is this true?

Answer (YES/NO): NO